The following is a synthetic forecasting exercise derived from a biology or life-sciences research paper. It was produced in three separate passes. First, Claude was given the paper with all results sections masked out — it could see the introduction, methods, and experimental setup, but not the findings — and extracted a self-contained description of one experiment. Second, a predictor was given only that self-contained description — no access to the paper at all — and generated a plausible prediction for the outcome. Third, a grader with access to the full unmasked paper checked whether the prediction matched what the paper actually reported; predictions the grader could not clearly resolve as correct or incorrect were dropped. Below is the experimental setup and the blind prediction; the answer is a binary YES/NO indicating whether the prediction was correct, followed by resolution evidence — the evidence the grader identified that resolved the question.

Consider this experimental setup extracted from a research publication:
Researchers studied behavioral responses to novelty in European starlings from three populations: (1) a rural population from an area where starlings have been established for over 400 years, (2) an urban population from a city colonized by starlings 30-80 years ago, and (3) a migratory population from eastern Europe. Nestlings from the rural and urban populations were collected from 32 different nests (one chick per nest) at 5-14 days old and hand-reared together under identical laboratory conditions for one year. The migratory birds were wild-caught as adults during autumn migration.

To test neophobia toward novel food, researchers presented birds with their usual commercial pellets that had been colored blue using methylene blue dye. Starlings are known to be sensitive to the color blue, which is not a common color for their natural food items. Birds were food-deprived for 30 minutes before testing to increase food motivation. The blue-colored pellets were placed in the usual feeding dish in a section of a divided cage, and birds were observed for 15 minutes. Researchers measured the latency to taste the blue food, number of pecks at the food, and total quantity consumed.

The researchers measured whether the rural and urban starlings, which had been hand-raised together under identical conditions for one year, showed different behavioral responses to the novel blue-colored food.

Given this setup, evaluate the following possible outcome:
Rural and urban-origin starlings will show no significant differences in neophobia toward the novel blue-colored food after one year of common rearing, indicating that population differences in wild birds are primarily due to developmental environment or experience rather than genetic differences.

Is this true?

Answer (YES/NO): NO